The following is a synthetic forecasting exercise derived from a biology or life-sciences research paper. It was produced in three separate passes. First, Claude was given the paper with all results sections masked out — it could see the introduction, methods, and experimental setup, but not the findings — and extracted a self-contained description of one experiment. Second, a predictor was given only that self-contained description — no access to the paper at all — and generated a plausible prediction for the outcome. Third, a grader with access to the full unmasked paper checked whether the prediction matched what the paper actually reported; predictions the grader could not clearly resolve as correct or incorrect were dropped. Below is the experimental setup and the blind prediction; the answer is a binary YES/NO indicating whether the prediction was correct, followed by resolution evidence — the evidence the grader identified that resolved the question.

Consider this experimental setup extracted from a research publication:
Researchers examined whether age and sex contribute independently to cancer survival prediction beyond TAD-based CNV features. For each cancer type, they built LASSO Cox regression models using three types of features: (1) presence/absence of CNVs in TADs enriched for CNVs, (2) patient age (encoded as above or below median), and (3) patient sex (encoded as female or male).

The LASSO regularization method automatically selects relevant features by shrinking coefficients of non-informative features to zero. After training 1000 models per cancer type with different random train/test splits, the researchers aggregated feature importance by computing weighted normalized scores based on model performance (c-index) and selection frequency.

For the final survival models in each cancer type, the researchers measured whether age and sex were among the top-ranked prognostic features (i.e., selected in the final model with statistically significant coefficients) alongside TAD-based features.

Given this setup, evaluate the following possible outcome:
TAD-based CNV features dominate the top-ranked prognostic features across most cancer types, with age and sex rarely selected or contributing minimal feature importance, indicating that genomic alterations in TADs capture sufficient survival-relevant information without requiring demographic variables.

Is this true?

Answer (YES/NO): NO